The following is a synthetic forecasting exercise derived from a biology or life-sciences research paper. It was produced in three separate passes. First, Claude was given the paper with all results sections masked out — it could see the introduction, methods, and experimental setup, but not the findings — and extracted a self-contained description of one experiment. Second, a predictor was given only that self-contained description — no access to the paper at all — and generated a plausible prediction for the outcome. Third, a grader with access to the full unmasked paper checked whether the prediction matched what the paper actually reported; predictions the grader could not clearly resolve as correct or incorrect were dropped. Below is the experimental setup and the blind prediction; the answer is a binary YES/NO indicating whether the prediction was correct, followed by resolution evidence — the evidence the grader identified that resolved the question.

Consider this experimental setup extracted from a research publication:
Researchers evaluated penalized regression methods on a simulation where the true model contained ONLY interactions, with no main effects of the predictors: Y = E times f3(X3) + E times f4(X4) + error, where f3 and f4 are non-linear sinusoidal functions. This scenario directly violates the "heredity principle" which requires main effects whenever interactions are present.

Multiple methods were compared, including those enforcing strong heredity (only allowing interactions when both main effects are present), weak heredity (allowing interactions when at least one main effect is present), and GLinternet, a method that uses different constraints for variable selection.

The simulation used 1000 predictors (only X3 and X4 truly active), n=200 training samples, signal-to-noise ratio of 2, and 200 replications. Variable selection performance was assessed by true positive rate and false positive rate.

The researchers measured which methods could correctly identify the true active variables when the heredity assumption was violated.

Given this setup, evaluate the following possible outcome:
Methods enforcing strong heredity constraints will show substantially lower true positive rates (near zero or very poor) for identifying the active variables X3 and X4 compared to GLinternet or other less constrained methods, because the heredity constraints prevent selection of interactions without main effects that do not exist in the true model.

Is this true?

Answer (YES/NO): YES